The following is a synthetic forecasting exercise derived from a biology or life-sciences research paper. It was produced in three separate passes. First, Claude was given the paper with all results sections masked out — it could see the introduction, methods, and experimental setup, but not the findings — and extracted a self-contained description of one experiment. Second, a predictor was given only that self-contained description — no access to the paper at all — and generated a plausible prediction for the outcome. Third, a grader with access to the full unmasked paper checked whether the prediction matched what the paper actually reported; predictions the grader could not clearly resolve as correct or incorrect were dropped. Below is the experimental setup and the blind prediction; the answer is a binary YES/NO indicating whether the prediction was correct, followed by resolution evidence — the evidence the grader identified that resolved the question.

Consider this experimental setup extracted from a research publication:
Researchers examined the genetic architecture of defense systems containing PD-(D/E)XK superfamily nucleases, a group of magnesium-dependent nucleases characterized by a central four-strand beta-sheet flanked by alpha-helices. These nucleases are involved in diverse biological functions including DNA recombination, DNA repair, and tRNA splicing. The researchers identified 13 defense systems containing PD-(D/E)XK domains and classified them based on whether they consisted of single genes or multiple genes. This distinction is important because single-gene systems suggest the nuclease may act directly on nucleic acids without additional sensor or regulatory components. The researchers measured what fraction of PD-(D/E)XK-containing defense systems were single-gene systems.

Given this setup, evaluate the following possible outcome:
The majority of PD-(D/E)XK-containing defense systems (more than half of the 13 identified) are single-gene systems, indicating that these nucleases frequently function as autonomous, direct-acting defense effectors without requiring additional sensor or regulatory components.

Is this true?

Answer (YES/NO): YES